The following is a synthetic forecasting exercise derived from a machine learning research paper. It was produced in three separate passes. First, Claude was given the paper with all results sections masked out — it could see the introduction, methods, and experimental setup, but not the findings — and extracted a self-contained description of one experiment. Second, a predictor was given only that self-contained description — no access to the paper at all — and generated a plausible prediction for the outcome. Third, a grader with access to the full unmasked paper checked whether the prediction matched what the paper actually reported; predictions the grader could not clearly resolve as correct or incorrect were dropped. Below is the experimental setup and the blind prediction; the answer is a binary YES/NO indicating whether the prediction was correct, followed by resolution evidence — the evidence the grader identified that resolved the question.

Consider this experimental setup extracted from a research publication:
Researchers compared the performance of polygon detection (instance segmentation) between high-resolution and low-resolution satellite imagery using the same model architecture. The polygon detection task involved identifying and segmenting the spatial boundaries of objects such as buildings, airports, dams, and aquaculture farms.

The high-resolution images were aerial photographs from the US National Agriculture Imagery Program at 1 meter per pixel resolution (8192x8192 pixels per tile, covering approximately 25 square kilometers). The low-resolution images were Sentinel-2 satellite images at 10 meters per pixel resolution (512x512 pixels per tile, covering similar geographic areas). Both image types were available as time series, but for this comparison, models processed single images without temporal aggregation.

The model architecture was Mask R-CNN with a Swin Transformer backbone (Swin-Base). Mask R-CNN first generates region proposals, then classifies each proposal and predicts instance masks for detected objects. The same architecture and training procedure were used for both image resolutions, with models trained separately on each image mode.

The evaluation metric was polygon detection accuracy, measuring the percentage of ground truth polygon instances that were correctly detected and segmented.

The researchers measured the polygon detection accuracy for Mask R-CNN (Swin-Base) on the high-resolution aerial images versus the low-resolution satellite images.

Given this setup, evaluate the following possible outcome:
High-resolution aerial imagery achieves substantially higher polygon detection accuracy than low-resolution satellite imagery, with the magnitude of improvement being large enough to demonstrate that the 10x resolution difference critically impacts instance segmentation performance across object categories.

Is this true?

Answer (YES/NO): YES